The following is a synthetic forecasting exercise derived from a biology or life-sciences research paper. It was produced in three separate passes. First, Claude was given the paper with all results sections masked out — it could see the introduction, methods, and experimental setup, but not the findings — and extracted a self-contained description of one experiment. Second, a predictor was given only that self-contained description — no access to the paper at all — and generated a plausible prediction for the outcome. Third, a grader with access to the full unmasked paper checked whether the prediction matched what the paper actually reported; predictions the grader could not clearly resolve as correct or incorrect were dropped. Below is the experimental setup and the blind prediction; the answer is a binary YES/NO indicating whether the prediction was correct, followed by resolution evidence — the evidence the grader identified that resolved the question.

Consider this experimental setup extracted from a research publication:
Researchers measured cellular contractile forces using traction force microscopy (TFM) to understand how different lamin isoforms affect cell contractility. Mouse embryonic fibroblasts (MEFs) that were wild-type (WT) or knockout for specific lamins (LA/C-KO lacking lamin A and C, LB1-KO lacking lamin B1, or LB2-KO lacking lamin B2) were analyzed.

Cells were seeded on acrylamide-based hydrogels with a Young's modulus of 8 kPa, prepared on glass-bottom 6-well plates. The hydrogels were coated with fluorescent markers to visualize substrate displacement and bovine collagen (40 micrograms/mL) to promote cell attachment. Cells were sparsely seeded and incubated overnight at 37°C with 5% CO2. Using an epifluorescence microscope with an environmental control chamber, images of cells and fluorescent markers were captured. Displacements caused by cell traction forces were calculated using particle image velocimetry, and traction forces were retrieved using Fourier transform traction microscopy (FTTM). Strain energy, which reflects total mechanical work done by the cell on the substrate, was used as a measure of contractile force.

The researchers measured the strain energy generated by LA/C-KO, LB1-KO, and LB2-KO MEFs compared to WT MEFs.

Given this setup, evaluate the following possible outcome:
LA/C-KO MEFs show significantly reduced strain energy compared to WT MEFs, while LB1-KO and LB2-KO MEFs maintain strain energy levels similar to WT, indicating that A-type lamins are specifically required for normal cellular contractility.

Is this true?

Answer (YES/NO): NO